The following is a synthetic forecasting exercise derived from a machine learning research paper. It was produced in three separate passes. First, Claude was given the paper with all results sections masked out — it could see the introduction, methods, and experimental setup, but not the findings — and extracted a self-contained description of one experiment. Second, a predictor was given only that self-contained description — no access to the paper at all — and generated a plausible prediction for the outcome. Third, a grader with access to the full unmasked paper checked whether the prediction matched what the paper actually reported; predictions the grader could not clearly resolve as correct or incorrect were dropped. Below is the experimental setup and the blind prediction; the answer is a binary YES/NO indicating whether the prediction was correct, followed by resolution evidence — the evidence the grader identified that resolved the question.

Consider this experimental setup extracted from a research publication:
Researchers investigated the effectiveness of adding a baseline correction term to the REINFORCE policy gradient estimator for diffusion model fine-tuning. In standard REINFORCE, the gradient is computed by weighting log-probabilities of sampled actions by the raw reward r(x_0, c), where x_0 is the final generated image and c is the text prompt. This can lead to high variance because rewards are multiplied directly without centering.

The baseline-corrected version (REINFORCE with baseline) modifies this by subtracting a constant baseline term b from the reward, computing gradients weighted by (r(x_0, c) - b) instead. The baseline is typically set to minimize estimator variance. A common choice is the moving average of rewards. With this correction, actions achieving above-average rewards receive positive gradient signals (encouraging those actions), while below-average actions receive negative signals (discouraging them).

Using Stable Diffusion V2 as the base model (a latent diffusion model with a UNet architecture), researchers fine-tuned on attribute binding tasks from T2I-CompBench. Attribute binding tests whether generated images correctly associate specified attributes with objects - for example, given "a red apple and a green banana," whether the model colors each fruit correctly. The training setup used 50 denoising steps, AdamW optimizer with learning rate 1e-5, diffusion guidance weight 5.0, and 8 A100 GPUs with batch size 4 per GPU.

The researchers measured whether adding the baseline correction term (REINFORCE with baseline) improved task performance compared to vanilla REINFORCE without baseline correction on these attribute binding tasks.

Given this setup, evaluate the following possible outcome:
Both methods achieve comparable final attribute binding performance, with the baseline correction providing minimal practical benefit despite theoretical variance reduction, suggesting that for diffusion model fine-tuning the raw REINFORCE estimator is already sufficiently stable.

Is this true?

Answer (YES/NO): NO